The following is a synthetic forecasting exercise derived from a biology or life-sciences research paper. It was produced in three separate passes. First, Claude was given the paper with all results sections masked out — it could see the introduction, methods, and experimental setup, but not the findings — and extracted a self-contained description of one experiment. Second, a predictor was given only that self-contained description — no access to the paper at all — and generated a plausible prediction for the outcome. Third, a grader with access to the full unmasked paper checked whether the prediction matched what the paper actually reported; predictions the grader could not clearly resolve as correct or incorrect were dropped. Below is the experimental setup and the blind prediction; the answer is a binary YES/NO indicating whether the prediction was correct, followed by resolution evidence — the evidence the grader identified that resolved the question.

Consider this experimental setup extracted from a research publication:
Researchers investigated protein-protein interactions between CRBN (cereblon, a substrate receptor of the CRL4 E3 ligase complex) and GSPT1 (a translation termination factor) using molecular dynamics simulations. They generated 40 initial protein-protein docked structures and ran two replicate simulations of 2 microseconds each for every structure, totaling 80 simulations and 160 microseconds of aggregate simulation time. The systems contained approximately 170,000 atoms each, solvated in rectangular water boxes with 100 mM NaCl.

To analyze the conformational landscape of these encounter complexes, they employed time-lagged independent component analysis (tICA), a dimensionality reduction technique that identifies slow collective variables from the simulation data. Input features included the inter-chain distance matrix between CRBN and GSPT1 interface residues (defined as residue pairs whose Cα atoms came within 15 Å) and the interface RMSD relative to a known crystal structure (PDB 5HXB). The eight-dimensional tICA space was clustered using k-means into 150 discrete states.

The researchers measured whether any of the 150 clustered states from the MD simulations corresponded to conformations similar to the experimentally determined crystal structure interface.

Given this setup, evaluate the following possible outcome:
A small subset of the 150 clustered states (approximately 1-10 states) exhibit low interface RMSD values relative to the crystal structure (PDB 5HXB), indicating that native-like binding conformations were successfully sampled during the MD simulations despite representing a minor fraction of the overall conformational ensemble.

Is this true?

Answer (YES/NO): NO